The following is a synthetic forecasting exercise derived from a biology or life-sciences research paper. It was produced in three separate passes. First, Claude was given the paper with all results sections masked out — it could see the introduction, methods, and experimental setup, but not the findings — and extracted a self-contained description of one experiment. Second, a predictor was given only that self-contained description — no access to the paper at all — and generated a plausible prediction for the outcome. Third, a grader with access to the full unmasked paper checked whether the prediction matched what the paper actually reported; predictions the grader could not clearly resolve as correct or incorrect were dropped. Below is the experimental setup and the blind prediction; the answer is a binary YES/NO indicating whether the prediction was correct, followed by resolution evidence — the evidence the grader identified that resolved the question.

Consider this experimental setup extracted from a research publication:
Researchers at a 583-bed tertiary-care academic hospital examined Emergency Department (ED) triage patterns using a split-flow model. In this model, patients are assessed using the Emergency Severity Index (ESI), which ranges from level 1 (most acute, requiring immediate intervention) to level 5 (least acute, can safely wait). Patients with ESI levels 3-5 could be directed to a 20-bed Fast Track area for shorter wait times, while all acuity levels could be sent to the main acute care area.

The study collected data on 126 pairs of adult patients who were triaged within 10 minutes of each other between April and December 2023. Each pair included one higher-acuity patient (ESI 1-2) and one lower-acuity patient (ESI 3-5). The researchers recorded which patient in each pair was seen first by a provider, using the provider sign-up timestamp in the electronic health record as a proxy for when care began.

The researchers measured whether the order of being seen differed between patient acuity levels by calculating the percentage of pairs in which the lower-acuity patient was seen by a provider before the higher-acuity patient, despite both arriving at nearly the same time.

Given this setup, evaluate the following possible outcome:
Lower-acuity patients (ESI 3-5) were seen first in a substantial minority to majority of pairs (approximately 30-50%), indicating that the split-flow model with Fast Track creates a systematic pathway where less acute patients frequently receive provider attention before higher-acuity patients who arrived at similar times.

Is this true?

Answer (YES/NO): YES